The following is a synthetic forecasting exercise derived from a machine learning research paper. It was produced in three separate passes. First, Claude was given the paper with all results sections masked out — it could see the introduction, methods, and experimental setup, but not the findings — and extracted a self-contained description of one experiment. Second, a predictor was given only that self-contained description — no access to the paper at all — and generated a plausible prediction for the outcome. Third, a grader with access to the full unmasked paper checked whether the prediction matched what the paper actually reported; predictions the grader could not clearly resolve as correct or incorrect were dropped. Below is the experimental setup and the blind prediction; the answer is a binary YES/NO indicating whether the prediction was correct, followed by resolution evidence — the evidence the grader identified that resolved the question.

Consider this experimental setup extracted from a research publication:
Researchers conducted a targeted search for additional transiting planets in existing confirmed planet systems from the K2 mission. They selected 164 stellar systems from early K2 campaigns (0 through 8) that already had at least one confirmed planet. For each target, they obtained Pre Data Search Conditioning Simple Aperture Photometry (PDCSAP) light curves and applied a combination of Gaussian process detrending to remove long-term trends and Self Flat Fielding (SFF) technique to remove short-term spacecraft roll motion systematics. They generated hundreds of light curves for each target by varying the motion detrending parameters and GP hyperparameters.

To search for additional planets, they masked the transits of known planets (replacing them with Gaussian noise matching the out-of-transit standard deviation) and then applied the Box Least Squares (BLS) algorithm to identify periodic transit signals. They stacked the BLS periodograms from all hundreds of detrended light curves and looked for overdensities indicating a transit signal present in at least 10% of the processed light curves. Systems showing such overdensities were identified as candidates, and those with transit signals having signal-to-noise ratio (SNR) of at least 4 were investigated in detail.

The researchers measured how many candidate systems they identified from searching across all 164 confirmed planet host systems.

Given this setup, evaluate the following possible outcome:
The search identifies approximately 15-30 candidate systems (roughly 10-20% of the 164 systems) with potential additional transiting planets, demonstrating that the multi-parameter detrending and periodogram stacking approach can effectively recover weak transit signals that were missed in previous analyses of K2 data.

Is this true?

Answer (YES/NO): NO